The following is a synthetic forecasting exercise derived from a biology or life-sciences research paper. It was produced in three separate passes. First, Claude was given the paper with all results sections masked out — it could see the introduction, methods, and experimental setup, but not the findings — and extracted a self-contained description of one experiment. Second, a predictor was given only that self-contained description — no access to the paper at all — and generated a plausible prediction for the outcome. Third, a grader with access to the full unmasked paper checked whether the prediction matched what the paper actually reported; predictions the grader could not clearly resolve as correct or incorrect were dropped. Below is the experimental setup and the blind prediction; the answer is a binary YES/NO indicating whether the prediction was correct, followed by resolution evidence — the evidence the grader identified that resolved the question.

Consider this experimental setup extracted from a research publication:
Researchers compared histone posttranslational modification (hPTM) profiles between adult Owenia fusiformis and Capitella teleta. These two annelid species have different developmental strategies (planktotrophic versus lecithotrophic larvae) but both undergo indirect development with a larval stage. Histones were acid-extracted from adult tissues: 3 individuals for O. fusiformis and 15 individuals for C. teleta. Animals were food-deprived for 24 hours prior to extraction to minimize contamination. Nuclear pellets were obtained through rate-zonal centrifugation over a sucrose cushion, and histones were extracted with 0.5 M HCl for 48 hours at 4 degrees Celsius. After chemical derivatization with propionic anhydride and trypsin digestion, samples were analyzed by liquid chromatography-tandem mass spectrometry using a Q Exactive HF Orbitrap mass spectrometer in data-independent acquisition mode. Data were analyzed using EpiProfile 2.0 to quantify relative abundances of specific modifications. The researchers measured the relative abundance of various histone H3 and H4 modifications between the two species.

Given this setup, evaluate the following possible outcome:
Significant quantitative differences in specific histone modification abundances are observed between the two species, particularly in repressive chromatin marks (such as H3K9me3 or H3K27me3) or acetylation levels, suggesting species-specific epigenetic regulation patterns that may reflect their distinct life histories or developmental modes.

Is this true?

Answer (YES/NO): YES